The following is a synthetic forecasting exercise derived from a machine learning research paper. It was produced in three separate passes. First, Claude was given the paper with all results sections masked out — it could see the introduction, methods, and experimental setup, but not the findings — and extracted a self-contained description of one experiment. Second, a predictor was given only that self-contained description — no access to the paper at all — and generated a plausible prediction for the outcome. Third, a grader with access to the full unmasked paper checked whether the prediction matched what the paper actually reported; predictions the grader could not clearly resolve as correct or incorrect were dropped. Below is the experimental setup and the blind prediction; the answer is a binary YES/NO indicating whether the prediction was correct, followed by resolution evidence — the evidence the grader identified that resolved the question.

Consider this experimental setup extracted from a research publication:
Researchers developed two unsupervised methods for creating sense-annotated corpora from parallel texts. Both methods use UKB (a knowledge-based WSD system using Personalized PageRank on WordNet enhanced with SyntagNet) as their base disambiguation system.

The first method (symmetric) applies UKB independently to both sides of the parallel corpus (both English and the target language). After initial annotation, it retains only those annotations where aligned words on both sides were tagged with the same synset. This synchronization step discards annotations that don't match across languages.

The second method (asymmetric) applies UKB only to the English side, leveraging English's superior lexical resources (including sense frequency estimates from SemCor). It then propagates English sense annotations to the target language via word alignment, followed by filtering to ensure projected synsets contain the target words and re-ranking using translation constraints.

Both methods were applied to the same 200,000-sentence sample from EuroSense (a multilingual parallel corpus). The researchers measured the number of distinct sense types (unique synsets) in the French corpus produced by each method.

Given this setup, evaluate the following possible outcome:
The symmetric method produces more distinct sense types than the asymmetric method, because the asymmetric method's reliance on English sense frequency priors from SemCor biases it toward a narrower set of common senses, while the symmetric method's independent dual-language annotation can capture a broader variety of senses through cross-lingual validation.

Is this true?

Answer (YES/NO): NO